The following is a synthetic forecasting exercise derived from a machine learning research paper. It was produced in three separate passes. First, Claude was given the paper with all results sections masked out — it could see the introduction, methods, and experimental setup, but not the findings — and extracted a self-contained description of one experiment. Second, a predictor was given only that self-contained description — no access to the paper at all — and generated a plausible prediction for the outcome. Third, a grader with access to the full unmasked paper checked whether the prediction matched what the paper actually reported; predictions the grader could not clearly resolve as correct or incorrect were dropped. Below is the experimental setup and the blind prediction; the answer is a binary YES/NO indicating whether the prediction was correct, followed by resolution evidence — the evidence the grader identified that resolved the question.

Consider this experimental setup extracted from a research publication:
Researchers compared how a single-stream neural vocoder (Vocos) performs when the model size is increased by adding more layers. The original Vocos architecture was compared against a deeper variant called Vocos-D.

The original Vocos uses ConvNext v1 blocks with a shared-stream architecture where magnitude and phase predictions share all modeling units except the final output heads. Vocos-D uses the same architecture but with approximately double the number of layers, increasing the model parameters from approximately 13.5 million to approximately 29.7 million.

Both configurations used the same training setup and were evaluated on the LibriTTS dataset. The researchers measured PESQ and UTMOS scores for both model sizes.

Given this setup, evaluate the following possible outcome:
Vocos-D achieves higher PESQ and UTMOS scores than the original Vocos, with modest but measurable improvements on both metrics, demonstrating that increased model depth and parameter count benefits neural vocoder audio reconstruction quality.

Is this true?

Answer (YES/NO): YES